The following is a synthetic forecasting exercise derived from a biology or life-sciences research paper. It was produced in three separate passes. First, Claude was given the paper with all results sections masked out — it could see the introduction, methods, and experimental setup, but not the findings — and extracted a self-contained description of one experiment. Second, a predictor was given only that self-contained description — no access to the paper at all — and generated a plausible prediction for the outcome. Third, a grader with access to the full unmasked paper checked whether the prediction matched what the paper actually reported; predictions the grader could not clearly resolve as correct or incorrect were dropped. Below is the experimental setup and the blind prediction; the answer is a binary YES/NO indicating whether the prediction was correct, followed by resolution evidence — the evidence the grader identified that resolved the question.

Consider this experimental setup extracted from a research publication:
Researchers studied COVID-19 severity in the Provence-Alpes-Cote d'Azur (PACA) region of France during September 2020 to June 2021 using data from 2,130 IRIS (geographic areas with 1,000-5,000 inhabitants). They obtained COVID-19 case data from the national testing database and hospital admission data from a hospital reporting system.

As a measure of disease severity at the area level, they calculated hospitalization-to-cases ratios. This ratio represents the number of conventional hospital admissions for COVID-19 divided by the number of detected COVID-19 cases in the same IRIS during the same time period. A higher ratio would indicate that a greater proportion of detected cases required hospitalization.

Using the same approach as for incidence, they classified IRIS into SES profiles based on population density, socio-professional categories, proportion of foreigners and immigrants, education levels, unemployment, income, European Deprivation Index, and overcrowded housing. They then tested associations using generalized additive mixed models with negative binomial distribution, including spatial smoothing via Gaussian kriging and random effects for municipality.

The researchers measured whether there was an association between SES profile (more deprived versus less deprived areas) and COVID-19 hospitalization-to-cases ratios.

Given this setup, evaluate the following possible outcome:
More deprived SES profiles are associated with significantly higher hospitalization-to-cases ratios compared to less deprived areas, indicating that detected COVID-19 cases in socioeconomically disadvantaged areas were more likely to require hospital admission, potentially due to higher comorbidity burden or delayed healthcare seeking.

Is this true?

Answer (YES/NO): YES